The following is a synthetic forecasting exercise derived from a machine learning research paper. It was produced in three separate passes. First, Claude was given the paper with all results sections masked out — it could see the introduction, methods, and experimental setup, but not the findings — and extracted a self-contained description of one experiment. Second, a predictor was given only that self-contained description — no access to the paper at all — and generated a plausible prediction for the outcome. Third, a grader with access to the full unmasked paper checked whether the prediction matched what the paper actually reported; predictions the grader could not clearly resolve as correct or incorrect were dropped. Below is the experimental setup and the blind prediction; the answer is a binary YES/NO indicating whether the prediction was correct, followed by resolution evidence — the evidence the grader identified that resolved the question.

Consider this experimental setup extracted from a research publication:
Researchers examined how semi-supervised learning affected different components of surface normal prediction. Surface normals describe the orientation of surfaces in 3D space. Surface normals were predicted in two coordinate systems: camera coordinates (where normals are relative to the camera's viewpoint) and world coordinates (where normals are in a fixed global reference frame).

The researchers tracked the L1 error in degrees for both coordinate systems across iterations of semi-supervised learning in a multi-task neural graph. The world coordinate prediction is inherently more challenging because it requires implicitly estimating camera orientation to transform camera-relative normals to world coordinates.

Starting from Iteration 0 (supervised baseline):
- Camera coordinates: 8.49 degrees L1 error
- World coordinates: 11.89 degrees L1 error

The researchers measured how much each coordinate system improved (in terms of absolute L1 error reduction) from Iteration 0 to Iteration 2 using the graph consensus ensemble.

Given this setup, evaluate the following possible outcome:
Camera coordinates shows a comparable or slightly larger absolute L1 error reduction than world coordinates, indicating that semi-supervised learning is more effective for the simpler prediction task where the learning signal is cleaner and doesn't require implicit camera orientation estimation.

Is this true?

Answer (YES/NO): NO